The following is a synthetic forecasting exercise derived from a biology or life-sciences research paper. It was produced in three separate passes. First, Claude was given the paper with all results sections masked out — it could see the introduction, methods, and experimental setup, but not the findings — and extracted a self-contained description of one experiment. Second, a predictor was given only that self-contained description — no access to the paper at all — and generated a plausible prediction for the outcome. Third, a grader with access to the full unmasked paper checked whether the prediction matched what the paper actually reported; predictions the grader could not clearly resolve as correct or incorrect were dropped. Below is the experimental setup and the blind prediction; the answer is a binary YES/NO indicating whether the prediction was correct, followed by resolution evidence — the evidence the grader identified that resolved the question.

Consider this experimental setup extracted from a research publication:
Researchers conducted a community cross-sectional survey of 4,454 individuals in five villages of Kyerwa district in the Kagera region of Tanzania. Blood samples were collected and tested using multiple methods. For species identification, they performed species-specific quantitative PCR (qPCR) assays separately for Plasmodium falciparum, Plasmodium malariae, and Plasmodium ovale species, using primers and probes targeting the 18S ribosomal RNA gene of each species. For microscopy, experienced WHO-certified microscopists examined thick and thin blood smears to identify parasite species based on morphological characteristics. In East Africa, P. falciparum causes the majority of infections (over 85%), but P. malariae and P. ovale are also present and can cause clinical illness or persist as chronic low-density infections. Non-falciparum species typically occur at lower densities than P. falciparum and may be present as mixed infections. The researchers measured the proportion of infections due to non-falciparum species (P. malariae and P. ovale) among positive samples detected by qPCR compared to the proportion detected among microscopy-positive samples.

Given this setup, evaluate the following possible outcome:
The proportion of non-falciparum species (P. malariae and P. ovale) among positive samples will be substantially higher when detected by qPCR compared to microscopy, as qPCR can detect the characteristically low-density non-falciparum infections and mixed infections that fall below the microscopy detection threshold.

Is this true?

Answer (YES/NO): NO